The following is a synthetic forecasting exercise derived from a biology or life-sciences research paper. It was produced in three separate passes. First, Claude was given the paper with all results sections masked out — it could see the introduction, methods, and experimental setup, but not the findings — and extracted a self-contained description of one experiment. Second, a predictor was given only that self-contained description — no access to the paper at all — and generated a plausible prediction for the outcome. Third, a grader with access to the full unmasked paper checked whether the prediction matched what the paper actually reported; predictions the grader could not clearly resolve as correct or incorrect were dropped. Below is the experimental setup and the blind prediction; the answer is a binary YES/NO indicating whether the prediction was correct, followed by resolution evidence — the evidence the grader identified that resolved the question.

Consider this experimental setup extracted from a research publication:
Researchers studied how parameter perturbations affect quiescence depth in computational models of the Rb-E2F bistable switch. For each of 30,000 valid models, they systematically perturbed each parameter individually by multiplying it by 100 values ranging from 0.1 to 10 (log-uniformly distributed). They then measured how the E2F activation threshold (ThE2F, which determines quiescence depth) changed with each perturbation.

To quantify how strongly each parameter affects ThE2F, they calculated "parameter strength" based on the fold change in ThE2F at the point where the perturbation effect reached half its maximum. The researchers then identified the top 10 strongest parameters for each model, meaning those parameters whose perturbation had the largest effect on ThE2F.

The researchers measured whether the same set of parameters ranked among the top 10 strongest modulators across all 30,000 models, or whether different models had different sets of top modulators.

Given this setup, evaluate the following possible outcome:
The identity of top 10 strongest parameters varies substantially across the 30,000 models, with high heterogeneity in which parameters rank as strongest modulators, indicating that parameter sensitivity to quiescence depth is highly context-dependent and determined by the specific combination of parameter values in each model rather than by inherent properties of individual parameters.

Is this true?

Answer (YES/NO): NO